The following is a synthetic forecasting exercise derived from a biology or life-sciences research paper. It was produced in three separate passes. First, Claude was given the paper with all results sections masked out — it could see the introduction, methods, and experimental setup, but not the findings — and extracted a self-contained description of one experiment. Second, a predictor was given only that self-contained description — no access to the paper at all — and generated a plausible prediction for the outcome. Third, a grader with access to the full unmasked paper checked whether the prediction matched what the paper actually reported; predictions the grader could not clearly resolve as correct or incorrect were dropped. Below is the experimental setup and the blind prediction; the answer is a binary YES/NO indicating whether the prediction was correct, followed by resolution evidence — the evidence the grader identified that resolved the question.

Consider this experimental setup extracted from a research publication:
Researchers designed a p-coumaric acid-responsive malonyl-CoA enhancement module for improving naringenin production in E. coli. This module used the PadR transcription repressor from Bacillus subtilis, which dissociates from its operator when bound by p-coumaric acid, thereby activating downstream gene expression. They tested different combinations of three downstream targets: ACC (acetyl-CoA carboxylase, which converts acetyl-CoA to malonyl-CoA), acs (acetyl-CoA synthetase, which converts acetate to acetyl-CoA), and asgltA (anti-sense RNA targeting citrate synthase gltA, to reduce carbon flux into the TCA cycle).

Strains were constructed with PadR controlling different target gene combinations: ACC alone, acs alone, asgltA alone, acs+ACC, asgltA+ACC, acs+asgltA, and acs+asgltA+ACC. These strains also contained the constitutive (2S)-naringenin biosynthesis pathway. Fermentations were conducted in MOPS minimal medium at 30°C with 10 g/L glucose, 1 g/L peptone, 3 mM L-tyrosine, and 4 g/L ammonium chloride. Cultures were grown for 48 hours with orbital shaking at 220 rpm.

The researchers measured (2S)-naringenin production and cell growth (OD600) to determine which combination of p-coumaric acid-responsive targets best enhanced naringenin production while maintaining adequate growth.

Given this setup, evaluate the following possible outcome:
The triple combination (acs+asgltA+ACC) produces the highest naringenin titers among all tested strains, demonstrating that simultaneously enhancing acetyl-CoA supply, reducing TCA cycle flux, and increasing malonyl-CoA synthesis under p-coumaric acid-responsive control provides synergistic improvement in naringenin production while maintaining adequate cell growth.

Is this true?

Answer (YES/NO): NO